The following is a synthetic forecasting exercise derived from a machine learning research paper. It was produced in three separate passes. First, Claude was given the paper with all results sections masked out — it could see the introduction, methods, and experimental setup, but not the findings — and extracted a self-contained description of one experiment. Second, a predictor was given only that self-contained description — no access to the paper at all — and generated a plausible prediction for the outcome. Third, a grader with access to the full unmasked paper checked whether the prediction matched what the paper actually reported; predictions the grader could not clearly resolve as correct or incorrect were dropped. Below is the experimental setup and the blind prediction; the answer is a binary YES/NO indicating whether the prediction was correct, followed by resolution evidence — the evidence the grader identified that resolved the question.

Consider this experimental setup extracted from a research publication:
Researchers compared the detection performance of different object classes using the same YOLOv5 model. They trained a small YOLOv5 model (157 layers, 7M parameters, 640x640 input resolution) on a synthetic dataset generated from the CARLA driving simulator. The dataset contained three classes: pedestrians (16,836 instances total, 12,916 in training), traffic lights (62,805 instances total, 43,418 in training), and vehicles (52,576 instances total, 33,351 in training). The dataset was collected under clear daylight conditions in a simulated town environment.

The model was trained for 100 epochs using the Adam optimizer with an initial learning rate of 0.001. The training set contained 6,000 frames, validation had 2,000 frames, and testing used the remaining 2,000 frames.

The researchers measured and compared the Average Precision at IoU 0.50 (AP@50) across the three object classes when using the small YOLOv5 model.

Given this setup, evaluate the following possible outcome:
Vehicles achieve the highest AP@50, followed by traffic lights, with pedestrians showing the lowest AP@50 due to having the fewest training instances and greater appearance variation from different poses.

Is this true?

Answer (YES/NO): NO